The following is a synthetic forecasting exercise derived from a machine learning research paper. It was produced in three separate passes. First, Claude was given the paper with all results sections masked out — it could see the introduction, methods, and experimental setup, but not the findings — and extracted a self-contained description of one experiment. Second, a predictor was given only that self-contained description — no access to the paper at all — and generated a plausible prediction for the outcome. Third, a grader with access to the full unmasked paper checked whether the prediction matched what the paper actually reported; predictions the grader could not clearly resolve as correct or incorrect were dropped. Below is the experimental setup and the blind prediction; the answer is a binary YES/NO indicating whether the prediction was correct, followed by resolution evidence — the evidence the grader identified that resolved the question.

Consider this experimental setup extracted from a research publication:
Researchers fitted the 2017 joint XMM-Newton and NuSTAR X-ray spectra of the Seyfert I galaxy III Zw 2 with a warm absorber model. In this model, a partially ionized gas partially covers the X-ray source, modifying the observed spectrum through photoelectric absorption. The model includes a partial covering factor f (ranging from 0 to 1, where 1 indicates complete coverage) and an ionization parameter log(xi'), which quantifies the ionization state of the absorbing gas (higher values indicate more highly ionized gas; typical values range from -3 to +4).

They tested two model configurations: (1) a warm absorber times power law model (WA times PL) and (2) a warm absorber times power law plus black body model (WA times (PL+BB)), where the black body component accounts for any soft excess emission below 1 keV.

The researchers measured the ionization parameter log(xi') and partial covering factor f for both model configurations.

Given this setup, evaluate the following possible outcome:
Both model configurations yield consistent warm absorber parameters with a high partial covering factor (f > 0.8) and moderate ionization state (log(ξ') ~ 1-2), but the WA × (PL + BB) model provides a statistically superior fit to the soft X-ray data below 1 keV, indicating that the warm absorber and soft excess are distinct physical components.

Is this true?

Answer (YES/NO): NO